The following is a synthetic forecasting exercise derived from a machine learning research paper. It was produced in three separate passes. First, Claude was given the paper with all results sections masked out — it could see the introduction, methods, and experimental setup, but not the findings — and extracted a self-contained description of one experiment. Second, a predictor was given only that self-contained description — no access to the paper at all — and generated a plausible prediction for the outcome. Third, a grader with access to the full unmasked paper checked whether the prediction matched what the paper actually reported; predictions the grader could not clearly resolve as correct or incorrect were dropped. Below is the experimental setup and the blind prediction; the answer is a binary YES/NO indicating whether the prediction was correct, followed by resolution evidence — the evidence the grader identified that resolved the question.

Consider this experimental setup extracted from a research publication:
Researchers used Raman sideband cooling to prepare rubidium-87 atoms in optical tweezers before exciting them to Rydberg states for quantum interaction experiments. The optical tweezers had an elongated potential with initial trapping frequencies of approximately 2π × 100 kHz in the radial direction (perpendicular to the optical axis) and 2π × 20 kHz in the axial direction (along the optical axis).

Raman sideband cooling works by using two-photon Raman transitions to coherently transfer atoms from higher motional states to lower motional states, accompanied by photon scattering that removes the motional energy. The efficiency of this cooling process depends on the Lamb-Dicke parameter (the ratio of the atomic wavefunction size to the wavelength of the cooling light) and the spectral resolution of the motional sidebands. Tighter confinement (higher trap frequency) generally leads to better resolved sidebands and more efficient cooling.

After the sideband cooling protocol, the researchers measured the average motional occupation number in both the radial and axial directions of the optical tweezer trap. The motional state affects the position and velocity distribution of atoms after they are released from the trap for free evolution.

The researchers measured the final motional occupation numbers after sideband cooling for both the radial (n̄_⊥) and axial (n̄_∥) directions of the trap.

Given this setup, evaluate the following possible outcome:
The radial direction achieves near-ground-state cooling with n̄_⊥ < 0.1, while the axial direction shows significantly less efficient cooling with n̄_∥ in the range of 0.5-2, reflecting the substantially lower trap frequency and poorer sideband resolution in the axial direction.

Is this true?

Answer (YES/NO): NO